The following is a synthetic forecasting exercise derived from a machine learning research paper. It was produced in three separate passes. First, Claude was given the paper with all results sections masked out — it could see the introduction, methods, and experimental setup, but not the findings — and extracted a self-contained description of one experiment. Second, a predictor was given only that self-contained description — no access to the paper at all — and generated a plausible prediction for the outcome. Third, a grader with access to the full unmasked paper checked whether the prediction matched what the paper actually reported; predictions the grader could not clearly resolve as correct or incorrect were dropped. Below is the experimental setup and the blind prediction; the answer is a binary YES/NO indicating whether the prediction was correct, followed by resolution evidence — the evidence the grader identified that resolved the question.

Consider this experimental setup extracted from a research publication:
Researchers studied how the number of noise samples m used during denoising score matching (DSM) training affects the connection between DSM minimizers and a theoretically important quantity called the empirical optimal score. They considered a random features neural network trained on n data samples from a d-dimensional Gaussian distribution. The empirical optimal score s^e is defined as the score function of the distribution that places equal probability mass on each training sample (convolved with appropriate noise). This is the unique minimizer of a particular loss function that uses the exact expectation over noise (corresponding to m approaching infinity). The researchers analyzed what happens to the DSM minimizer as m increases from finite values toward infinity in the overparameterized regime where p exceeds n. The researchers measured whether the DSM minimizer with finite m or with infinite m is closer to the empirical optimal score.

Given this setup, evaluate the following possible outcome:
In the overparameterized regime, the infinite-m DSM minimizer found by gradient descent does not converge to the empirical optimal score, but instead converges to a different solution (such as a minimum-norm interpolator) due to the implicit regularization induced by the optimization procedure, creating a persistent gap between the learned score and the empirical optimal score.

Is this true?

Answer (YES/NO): NO